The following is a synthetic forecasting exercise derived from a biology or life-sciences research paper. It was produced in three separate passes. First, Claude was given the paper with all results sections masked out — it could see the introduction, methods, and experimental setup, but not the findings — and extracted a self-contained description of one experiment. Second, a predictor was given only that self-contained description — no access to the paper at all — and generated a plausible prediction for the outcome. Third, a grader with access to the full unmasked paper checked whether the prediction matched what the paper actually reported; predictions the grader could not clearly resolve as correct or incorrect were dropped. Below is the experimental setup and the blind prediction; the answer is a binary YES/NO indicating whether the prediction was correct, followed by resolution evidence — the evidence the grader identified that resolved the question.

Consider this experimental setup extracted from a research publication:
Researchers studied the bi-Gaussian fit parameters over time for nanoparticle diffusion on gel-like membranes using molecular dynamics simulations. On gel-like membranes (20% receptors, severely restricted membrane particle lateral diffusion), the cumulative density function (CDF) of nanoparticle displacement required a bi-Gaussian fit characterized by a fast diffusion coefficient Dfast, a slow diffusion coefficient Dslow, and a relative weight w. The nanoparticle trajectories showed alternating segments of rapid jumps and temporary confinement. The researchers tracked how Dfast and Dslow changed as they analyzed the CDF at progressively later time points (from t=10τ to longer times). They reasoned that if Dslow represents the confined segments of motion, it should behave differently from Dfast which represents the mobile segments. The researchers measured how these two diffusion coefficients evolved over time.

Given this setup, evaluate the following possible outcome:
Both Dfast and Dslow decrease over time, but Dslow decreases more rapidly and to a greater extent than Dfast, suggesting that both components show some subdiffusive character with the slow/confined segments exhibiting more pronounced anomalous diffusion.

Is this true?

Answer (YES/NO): YES